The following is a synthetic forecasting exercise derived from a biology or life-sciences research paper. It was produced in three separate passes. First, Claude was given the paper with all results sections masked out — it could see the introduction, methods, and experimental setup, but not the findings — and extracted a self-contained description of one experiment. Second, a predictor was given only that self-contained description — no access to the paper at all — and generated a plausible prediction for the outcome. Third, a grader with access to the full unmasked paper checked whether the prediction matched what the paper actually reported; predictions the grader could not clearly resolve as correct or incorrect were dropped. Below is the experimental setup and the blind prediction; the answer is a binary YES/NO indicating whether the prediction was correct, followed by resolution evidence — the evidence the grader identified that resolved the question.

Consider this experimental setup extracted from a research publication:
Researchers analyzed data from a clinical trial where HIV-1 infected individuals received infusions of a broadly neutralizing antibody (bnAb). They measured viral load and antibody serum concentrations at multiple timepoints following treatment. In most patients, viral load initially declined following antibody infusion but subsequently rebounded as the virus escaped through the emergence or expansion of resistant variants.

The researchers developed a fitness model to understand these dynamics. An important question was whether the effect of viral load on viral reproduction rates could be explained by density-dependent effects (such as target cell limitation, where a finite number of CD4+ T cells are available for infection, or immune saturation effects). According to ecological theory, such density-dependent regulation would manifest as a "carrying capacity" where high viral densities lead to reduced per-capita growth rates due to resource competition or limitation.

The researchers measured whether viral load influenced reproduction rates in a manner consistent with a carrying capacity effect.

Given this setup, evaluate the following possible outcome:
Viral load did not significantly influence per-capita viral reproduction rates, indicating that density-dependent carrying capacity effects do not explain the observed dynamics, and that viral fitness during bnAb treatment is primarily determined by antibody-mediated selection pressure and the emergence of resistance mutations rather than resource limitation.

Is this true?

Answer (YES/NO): NO